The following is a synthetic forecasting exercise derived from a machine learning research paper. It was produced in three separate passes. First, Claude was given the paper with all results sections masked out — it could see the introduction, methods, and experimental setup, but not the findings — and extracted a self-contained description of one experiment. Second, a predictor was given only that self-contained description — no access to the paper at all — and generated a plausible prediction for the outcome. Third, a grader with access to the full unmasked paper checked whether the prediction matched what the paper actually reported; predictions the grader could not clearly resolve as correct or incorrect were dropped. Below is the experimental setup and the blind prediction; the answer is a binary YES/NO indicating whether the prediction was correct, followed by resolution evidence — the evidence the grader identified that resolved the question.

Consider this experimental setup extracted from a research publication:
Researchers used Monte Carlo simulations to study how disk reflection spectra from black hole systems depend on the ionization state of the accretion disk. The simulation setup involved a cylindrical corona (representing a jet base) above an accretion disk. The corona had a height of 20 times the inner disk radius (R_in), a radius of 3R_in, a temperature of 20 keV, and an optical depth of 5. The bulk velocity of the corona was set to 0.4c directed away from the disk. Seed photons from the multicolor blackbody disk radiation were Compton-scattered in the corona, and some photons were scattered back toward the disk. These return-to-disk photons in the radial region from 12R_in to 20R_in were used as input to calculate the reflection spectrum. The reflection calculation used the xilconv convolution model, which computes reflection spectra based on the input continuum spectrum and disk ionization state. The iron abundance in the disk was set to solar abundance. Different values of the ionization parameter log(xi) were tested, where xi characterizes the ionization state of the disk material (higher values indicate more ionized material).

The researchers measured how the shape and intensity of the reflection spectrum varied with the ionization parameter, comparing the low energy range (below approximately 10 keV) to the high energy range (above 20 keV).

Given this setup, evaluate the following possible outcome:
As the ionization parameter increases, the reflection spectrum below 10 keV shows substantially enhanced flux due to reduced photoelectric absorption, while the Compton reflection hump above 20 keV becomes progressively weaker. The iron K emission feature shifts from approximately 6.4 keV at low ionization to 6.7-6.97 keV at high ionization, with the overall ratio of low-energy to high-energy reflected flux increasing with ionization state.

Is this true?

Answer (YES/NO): NO